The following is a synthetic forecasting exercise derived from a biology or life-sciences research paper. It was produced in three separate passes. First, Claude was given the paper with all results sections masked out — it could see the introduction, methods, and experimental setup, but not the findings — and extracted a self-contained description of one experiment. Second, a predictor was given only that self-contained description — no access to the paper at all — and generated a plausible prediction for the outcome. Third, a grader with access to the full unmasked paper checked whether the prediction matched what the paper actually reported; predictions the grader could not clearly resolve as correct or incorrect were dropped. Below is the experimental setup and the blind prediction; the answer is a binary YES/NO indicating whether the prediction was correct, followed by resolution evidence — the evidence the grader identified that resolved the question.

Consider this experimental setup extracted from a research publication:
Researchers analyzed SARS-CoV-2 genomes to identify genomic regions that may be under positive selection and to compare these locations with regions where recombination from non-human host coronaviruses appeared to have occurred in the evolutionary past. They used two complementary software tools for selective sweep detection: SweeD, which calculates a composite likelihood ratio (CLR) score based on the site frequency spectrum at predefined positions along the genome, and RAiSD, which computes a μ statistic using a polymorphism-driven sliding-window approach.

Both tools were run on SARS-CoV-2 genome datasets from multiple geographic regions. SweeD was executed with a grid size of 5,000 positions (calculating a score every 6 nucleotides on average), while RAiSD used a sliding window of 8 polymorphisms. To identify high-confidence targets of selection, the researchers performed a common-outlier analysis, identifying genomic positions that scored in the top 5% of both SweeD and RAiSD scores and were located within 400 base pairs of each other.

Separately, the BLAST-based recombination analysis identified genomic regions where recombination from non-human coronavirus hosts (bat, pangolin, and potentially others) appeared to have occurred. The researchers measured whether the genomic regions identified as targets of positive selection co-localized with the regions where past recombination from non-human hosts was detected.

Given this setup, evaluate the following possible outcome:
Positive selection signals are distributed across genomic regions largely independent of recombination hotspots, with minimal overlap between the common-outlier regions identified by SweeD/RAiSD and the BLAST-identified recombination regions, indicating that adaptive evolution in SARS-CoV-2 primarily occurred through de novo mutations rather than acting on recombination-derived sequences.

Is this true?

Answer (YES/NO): NO